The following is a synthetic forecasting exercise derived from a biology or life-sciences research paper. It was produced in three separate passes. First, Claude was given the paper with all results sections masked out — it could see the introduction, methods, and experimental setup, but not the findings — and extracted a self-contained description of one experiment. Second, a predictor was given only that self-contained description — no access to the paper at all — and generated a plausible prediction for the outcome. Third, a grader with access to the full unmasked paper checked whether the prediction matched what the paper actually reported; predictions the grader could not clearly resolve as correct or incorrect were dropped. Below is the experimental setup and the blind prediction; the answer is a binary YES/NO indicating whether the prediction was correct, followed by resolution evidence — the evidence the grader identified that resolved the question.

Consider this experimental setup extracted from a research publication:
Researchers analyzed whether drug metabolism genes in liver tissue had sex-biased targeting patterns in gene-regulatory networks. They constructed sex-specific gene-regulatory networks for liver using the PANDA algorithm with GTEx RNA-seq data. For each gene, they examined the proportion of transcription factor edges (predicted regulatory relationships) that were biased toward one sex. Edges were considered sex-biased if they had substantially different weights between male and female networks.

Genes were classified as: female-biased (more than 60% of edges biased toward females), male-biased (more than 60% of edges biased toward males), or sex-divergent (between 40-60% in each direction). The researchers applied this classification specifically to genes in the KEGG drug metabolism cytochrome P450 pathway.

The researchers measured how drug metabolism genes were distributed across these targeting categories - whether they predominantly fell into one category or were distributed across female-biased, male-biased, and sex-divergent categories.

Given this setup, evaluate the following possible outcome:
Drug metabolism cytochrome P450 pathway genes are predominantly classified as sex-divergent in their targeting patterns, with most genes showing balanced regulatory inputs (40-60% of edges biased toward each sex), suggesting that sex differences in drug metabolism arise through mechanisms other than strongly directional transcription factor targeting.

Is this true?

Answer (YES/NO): YES